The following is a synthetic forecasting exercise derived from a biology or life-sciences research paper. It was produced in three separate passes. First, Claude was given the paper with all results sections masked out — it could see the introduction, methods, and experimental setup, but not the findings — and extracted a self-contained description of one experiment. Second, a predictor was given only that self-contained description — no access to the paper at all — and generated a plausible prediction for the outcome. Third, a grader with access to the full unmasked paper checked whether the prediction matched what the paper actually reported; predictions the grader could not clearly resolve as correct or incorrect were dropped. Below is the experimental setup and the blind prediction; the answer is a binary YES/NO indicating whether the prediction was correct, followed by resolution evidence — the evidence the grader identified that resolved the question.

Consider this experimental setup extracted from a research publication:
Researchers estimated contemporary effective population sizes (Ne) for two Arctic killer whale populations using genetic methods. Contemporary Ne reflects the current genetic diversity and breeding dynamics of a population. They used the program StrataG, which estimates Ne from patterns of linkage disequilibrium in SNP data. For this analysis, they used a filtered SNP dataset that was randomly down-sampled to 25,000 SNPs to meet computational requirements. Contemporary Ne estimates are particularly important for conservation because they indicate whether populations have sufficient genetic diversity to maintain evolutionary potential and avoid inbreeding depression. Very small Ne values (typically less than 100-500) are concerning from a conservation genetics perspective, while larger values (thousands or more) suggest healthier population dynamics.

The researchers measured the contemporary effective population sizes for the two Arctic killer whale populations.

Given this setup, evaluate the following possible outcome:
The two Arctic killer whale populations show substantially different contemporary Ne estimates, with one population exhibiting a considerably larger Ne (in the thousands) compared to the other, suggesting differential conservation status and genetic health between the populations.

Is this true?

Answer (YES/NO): NO